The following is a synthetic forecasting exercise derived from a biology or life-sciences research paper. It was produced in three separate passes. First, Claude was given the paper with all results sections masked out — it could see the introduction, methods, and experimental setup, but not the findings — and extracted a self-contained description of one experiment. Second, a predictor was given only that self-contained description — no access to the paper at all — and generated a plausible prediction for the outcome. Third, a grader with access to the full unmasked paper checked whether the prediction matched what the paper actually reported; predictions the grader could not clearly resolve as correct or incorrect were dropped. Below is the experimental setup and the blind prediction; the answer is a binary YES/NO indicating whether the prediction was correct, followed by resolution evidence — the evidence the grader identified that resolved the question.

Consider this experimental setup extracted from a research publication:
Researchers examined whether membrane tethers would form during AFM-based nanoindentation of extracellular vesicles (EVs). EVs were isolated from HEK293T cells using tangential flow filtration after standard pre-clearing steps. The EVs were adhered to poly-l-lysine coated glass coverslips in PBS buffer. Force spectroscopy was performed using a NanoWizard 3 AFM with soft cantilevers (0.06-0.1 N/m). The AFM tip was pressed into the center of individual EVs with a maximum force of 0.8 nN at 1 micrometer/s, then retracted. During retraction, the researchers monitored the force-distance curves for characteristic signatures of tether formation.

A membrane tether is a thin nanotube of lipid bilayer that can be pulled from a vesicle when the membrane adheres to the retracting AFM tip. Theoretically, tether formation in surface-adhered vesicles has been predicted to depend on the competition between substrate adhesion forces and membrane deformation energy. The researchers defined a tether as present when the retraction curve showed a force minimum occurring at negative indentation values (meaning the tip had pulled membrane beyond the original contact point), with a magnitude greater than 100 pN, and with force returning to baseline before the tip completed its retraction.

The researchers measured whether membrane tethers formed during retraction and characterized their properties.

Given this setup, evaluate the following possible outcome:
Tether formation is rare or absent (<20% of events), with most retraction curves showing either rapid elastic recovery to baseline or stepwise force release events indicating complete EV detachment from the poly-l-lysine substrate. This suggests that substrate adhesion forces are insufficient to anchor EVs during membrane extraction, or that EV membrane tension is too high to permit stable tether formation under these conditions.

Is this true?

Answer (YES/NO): NO